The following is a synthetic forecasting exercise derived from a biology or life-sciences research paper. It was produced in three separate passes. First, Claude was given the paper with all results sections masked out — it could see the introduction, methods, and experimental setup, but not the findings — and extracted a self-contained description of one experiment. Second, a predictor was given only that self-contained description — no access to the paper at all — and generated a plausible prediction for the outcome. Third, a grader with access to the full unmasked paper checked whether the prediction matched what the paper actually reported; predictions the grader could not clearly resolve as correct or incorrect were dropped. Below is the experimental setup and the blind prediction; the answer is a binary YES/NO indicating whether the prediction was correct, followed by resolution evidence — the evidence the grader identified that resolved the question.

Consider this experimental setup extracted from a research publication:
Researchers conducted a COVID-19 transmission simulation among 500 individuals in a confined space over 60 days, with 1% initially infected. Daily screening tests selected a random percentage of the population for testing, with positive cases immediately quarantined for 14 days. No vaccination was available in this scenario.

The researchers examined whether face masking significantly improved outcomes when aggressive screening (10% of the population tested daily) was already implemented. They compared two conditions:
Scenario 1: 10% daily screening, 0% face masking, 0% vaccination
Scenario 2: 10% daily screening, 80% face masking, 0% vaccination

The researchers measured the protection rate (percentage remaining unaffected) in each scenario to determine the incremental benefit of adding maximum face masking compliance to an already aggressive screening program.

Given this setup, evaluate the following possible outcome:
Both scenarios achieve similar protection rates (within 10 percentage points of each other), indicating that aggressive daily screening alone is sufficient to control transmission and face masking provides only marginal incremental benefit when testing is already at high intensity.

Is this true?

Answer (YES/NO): YES